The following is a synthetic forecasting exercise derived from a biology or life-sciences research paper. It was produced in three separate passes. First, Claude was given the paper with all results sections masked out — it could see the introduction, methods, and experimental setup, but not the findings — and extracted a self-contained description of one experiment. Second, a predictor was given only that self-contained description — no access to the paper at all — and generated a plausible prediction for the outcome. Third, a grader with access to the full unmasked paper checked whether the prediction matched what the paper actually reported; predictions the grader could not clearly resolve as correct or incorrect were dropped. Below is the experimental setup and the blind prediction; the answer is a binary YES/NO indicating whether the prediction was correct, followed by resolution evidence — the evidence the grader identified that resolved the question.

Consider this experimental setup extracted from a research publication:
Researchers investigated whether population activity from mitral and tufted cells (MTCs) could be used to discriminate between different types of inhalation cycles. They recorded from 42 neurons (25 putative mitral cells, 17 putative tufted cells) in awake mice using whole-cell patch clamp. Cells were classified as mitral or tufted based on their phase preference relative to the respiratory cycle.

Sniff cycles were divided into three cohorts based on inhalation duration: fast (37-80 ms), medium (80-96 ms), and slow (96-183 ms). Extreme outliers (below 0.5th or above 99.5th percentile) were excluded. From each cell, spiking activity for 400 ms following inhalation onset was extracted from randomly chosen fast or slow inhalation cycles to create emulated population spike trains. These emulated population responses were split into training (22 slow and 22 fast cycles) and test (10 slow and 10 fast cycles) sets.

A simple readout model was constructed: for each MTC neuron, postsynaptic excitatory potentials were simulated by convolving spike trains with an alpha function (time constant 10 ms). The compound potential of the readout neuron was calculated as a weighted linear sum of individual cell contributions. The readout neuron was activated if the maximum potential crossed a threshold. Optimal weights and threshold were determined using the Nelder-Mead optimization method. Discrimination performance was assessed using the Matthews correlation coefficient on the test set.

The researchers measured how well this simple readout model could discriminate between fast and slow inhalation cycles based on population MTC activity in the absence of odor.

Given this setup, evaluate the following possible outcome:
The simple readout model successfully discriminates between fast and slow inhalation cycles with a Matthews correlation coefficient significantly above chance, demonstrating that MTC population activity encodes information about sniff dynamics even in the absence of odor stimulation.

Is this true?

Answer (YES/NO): YES